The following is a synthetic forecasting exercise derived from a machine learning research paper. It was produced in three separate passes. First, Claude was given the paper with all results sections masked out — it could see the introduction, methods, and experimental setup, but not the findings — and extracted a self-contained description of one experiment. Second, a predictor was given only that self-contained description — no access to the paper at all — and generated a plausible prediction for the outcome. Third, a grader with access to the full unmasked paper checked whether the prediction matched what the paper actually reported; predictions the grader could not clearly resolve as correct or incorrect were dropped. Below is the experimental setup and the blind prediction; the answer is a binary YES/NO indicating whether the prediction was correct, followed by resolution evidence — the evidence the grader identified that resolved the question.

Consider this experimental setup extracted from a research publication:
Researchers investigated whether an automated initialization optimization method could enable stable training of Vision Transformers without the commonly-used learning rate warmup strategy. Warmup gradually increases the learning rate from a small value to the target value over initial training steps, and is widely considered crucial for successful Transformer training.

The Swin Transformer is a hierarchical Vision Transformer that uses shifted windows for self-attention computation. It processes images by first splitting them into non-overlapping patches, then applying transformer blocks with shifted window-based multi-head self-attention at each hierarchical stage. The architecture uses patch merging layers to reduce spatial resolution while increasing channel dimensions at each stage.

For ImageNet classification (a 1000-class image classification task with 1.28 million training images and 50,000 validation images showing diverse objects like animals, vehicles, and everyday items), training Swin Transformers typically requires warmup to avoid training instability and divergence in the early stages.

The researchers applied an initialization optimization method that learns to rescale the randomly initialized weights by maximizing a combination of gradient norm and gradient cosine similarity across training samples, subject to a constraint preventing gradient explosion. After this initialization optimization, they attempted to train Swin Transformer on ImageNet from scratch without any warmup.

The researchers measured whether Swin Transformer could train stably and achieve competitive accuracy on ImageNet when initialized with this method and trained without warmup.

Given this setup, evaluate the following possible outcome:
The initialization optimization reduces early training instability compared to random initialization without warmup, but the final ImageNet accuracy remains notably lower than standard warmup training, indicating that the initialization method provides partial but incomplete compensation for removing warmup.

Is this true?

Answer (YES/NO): NO